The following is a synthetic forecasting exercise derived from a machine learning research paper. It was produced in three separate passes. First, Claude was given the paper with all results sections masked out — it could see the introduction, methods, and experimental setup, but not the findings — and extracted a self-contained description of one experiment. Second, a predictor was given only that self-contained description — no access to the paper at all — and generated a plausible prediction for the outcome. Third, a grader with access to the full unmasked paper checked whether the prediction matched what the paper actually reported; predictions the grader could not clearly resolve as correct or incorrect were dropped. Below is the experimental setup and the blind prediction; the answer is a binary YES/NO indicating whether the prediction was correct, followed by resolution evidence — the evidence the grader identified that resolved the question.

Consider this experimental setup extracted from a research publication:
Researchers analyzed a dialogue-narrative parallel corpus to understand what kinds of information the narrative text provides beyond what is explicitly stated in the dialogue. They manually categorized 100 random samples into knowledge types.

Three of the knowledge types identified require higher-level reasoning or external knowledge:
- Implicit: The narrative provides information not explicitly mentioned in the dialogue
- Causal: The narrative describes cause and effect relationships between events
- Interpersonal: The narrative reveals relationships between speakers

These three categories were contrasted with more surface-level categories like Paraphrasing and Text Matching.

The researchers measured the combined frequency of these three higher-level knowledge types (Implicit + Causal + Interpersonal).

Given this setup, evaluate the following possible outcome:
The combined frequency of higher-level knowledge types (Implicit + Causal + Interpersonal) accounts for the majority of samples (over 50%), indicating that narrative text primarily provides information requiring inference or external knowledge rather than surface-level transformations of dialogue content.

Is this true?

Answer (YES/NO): NO